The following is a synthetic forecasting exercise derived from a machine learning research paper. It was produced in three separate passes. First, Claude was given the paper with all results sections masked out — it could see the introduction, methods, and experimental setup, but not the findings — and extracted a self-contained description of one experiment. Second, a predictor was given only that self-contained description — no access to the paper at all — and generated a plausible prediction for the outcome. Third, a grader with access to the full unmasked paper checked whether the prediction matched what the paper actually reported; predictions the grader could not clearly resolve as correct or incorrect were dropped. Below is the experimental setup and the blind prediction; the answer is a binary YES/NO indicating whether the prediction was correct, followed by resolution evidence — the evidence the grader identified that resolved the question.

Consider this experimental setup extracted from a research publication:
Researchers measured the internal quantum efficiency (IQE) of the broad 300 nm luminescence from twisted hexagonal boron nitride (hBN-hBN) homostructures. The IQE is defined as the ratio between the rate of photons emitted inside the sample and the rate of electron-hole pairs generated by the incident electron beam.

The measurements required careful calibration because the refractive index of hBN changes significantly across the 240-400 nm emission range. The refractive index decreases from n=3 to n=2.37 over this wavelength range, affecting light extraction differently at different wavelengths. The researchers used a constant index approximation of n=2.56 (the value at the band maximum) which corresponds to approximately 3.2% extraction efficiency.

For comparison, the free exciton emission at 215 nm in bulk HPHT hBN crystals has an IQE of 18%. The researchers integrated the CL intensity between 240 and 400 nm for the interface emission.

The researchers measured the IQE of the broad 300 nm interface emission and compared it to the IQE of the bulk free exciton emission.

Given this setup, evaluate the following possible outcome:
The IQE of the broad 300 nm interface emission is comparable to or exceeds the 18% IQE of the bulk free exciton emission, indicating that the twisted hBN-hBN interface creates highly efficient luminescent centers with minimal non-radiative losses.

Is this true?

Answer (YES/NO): YES